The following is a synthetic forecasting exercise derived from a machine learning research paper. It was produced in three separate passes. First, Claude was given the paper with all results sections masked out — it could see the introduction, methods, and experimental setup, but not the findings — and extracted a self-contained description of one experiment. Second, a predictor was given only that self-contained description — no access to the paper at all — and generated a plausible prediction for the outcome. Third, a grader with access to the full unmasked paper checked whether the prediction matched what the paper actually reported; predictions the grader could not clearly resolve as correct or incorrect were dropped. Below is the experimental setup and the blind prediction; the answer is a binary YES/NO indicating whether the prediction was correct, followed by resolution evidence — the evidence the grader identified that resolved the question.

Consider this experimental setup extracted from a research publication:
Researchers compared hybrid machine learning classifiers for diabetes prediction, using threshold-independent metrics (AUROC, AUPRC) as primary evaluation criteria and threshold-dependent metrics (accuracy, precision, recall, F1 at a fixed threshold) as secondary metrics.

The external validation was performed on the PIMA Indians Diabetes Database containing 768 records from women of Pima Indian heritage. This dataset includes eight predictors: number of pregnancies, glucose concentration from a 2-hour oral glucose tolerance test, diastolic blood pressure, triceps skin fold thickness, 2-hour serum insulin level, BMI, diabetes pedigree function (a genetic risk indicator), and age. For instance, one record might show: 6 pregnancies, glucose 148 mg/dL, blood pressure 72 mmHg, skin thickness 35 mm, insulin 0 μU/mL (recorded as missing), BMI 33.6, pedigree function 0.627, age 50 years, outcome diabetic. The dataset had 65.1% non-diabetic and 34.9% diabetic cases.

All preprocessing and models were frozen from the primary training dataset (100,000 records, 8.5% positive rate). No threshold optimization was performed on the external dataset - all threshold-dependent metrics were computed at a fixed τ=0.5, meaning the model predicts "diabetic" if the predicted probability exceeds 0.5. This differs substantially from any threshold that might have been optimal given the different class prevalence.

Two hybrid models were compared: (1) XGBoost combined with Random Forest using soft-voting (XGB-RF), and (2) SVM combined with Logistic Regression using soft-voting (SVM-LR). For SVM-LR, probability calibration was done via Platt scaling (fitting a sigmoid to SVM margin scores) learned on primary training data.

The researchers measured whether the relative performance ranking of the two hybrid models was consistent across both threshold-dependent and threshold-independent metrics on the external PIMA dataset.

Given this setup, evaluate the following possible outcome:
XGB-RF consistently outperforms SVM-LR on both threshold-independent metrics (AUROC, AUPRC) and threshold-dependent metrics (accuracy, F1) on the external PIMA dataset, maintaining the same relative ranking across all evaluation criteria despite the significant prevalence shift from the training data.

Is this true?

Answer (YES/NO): YES